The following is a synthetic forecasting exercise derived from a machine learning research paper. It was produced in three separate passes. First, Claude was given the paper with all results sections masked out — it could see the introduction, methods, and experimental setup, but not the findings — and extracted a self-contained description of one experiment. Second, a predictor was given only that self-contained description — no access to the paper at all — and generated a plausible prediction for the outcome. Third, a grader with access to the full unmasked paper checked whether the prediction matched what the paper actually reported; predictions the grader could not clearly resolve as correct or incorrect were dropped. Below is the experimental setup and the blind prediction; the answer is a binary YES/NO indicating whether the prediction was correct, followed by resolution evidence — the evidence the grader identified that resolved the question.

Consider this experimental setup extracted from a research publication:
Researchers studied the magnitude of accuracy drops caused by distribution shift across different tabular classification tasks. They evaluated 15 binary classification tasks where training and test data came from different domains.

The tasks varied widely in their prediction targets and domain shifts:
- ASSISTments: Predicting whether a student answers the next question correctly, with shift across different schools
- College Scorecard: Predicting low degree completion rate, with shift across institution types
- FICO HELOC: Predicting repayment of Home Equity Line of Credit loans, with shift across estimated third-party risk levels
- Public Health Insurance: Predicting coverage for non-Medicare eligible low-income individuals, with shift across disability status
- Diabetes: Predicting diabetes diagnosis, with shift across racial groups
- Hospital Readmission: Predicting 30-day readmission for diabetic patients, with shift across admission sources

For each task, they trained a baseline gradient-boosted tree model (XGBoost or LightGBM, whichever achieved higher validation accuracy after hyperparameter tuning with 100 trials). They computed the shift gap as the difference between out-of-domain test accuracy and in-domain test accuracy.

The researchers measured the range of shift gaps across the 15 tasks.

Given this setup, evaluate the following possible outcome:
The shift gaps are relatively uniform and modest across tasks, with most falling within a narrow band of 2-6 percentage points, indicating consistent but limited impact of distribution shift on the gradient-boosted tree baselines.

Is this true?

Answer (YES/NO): NO